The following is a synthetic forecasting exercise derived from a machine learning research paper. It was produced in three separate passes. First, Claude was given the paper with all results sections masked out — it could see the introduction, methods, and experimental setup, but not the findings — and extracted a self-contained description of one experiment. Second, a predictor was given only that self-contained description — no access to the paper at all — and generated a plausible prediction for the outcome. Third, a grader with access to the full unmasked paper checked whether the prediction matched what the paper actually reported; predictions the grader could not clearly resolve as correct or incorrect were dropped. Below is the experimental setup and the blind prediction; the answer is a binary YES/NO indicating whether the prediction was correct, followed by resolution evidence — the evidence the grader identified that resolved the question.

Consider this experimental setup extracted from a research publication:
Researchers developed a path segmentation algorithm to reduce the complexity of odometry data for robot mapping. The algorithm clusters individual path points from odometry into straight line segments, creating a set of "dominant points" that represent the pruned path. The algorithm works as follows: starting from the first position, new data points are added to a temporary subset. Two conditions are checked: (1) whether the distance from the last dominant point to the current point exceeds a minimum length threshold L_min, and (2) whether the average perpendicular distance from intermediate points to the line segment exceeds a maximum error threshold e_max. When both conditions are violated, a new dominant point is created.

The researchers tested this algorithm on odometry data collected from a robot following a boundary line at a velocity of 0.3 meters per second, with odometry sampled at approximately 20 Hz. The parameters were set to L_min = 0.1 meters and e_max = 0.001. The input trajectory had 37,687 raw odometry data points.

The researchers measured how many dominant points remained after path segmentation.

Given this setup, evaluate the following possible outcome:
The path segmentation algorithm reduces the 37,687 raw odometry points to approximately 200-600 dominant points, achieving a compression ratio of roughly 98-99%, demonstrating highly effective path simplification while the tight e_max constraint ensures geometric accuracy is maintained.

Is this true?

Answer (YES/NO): NO